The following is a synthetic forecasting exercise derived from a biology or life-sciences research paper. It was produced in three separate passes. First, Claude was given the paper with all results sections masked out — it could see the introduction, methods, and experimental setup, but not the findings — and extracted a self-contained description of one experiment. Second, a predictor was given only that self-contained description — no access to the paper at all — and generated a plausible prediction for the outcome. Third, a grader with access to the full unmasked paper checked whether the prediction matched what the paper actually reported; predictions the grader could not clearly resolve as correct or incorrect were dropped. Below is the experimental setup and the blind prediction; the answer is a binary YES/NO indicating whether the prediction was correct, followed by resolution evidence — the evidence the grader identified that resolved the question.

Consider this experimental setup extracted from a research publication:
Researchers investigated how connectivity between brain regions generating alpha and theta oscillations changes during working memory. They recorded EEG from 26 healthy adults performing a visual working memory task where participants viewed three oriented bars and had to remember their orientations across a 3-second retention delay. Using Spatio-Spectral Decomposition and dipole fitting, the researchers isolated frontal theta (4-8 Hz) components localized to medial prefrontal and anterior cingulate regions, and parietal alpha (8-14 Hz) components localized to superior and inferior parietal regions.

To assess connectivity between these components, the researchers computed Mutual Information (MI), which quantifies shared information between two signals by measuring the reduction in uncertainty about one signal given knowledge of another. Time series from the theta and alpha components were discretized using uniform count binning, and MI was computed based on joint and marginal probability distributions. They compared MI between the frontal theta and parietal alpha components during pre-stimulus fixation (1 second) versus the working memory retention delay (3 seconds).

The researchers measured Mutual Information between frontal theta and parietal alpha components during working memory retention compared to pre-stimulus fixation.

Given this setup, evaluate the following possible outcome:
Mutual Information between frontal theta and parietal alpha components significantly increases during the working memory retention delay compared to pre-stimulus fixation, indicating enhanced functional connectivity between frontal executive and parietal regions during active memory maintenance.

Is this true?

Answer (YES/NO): NO